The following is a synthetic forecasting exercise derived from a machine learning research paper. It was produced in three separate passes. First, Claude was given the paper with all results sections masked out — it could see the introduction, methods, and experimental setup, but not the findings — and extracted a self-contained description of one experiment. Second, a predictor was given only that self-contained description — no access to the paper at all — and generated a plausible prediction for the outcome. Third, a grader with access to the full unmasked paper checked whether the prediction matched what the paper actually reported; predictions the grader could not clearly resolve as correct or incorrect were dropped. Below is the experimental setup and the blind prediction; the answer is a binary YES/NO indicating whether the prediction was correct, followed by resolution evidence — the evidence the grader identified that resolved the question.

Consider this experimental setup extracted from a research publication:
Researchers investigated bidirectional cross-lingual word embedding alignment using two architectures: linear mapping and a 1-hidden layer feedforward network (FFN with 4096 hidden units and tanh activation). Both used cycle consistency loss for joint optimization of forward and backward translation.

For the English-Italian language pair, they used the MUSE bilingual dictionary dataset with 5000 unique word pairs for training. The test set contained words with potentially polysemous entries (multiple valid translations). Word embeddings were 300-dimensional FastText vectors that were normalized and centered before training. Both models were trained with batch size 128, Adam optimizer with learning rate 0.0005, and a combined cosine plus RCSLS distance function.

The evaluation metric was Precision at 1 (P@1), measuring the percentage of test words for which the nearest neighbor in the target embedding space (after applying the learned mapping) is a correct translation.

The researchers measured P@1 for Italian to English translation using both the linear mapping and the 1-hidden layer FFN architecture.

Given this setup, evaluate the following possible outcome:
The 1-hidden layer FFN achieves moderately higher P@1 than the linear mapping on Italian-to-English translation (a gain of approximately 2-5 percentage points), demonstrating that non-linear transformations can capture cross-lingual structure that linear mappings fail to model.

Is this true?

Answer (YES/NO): YES